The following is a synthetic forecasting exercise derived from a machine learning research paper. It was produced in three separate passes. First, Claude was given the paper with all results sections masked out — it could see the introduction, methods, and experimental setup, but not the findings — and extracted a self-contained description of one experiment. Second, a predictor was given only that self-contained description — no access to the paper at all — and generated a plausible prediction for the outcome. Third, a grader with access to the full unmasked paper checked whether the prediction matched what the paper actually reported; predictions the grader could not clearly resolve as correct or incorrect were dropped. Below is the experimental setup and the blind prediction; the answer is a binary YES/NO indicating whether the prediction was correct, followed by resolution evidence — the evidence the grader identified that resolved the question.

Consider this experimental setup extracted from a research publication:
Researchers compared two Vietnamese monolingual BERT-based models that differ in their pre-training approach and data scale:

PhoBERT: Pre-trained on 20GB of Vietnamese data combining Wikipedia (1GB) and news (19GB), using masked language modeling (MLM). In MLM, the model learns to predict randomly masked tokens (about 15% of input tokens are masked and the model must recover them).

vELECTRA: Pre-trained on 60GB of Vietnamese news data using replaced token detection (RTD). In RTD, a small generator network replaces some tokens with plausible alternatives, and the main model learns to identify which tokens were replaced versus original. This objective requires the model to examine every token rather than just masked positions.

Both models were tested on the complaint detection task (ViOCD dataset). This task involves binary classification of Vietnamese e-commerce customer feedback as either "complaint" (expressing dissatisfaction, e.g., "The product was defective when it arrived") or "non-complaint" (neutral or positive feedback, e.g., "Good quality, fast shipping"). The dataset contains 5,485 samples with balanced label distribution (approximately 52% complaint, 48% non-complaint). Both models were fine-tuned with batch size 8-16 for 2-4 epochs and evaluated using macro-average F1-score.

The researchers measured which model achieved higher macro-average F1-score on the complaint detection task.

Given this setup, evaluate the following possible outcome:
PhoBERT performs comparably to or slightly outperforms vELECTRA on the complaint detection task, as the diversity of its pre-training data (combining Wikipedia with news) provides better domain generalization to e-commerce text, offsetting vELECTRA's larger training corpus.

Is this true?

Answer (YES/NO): NO